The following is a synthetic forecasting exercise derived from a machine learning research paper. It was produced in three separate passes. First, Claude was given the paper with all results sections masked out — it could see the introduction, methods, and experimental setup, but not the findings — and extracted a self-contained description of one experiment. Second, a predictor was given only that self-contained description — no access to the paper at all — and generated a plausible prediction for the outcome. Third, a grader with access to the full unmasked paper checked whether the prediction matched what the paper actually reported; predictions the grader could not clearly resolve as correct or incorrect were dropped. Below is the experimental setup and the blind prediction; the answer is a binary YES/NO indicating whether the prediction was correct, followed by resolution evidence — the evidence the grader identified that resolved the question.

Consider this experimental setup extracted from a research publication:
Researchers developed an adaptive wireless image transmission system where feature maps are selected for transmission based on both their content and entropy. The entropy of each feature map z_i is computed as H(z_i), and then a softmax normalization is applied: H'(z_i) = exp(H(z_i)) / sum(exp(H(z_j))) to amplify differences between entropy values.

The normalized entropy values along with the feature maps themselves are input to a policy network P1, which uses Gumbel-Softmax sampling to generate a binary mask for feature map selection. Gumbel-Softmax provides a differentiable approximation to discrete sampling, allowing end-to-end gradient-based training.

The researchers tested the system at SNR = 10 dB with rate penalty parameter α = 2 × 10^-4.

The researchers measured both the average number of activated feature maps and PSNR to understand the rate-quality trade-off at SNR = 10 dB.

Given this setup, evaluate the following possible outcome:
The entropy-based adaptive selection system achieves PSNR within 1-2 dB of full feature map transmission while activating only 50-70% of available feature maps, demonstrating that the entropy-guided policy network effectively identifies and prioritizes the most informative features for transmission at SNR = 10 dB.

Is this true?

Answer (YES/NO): NO